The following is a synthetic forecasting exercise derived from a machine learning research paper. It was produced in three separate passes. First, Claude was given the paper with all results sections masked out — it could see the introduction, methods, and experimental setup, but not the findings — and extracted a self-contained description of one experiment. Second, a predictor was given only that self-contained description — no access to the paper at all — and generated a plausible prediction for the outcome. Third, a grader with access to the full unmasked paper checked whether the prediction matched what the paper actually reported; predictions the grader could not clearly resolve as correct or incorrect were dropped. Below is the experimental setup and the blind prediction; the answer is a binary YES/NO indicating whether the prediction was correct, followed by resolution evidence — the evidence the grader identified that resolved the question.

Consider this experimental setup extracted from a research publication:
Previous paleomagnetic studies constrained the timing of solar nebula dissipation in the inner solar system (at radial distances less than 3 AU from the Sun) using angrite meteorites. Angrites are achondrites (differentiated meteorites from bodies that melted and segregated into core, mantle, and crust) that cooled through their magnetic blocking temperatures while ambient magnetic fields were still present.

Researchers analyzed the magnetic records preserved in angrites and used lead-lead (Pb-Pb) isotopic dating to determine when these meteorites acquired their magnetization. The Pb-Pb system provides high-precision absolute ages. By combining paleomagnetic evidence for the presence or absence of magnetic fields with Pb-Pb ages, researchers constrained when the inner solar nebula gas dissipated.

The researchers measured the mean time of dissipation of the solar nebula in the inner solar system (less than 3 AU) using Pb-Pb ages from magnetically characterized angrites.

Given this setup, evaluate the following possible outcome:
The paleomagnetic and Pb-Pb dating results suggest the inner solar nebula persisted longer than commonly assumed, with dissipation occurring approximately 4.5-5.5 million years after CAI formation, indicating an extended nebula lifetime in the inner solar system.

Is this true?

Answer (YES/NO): NO